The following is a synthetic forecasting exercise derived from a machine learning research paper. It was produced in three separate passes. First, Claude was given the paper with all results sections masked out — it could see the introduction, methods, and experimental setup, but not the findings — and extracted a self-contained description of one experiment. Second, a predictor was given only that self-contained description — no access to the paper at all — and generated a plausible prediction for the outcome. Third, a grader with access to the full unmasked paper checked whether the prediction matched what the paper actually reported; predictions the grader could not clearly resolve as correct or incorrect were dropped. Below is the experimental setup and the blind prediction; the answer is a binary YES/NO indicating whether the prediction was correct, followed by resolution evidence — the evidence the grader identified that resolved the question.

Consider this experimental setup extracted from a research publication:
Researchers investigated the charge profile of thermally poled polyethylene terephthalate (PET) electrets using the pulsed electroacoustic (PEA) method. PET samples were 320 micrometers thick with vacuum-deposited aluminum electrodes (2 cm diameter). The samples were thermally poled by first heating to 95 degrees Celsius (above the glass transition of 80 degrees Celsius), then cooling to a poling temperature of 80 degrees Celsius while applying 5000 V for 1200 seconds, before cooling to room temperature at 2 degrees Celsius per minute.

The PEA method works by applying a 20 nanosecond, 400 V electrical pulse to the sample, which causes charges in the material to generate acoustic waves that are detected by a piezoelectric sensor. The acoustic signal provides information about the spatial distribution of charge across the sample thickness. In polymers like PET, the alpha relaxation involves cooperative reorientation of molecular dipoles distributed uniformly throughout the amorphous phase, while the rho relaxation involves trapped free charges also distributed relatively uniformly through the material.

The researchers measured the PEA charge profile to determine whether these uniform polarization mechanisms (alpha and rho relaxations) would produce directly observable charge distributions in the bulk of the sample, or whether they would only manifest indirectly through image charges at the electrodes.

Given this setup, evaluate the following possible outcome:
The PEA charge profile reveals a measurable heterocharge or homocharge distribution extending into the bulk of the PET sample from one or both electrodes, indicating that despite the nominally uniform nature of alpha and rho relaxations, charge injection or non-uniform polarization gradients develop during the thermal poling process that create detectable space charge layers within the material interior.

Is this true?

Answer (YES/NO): YES